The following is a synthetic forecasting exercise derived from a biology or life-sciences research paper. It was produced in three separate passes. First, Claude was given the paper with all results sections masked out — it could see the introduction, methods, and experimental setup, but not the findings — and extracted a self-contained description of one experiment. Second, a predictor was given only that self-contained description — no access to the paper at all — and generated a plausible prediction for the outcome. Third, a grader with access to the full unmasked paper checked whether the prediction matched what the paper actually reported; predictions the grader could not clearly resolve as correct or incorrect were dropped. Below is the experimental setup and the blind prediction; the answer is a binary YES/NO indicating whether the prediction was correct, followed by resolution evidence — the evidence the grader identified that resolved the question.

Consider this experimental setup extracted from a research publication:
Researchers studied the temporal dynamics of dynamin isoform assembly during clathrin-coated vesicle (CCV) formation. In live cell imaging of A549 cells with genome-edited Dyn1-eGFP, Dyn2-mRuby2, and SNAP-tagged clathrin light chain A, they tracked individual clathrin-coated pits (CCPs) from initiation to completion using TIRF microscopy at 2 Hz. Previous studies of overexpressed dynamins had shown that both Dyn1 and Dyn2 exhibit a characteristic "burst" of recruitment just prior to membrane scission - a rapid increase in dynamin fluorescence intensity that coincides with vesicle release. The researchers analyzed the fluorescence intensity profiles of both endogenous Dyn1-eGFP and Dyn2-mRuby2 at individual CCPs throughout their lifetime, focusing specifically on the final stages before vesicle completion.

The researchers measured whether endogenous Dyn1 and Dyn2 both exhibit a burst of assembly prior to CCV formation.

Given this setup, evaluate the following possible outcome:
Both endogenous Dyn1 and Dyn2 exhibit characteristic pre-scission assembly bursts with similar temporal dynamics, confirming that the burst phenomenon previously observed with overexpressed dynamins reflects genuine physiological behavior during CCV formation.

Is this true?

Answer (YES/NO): NO